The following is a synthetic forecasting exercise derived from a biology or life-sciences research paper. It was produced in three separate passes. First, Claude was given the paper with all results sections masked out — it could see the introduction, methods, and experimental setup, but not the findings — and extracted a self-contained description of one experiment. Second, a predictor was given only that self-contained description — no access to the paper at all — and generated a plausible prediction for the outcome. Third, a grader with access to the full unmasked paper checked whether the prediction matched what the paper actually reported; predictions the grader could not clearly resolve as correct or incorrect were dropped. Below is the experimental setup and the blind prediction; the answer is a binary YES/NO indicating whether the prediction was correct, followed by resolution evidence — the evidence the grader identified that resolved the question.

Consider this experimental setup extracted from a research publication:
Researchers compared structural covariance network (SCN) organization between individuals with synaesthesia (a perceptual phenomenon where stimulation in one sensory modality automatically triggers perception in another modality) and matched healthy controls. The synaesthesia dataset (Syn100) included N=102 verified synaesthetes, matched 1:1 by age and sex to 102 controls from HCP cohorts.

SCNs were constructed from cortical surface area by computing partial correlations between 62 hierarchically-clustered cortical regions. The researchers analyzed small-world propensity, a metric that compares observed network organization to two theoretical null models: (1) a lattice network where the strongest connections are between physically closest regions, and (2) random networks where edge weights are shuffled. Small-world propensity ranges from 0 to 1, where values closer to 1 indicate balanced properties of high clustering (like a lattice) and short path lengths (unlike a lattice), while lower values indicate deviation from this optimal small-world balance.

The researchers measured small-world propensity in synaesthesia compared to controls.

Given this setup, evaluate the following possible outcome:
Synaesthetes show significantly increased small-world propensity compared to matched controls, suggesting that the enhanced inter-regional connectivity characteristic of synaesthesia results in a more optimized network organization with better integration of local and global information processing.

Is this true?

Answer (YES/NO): NO